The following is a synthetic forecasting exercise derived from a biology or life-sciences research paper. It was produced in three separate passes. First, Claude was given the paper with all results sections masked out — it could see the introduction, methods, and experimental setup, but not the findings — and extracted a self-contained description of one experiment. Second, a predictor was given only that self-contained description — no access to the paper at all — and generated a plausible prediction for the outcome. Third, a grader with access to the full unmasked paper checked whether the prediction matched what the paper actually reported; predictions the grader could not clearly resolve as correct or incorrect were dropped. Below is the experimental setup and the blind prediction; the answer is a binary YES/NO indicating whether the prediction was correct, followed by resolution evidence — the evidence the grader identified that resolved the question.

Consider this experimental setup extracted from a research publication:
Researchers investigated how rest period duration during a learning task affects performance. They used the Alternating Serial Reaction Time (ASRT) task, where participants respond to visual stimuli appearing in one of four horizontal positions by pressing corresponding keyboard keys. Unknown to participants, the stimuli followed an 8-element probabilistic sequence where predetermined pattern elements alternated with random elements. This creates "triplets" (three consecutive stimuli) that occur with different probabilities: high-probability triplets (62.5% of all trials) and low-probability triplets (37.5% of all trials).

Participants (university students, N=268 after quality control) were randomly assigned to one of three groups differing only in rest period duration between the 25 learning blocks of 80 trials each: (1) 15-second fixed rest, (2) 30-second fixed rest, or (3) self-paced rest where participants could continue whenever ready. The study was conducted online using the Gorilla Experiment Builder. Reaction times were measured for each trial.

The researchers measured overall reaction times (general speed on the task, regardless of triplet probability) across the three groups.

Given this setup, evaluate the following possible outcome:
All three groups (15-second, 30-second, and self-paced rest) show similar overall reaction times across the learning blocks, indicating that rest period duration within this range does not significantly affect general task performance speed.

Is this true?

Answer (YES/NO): NO